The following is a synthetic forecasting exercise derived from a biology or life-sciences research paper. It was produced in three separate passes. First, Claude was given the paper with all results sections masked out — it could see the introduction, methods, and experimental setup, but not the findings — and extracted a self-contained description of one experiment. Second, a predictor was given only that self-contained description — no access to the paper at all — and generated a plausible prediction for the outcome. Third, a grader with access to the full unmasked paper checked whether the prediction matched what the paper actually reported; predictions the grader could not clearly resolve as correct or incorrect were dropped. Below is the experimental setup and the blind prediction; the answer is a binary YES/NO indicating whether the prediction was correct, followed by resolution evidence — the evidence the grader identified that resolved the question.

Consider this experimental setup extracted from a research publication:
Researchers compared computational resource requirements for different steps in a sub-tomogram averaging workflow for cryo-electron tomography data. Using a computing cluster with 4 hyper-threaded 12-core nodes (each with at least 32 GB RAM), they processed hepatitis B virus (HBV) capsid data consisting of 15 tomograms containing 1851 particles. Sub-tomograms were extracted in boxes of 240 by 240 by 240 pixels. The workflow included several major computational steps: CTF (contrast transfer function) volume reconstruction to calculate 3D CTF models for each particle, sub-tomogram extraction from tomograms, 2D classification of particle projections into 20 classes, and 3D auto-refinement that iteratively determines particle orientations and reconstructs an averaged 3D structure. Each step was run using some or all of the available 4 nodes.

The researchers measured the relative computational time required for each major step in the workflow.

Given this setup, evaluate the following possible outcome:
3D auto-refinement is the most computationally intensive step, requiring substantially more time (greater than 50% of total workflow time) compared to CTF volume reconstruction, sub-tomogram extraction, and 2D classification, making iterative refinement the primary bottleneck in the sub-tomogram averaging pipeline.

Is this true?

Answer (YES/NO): YES